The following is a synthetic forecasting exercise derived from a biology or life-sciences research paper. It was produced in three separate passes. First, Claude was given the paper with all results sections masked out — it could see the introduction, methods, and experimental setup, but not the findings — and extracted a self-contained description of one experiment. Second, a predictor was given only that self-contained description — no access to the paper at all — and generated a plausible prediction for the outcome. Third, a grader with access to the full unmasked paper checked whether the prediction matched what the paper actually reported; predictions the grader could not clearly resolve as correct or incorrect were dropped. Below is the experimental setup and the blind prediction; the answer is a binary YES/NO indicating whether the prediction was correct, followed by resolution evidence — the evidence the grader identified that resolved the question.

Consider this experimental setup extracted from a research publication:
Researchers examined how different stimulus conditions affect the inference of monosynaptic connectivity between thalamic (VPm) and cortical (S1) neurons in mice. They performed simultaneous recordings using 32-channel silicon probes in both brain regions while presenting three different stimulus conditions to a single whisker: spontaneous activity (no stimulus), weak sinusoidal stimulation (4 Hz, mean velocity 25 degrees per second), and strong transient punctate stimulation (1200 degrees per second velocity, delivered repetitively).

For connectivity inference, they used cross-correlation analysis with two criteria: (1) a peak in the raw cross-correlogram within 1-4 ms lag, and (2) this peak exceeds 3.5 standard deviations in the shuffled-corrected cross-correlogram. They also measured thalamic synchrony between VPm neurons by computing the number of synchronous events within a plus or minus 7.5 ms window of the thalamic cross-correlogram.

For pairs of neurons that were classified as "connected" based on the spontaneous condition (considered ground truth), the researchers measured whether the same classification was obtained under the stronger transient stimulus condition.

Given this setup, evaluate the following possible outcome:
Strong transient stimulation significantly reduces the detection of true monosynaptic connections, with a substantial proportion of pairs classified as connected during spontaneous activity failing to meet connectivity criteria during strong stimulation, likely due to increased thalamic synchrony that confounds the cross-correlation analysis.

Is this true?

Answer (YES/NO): YES